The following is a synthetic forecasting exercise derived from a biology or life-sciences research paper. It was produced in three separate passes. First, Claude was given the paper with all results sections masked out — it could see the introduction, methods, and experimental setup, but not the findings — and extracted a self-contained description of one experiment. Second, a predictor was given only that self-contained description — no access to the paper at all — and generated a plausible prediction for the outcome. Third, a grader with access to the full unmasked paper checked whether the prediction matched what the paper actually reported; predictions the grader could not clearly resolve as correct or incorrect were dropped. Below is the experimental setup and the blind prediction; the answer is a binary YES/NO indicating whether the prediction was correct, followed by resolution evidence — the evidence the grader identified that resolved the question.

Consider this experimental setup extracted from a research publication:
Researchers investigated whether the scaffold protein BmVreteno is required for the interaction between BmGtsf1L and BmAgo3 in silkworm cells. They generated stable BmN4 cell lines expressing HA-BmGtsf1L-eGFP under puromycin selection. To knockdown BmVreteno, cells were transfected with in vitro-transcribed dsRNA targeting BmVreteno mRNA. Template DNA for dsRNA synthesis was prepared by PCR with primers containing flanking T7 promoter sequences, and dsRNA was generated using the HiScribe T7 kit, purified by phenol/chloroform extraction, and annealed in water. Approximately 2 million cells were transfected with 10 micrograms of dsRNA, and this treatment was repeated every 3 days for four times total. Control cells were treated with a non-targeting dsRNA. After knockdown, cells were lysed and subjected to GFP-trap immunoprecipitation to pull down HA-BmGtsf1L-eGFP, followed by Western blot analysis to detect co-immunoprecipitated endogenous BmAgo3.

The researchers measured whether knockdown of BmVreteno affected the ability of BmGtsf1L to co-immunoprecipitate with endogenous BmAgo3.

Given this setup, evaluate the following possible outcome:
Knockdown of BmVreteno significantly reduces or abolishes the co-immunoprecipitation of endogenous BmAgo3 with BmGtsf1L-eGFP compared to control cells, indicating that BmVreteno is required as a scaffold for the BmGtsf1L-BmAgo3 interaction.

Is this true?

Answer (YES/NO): NO